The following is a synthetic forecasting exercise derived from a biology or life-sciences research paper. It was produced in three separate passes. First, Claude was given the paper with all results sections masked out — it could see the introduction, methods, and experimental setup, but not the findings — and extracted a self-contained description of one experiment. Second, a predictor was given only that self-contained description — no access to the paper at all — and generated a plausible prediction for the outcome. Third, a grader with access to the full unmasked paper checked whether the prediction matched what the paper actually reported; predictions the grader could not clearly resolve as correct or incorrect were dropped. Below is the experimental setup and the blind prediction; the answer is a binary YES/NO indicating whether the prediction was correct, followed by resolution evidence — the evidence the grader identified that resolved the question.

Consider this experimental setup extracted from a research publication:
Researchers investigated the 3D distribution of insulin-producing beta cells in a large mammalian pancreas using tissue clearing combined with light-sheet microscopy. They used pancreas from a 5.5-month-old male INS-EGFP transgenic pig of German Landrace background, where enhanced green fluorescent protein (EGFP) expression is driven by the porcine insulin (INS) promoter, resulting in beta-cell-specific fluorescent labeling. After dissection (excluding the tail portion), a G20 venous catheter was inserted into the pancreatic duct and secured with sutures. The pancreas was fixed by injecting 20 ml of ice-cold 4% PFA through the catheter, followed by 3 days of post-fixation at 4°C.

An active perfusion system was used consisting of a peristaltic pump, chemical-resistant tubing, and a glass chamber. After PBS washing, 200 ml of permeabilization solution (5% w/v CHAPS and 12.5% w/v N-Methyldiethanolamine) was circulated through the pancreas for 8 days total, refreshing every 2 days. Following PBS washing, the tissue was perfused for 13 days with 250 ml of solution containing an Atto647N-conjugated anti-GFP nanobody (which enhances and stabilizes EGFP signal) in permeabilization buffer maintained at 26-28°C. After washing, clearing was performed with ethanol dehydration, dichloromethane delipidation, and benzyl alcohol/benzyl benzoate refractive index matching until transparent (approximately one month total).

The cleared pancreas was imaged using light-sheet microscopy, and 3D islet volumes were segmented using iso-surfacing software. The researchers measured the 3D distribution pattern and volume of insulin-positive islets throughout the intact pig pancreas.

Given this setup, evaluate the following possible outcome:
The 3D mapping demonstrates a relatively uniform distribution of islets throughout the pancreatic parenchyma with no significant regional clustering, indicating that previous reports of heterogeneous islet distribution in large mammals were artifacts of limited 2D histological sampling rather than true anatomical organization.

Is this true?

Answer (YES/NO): NO